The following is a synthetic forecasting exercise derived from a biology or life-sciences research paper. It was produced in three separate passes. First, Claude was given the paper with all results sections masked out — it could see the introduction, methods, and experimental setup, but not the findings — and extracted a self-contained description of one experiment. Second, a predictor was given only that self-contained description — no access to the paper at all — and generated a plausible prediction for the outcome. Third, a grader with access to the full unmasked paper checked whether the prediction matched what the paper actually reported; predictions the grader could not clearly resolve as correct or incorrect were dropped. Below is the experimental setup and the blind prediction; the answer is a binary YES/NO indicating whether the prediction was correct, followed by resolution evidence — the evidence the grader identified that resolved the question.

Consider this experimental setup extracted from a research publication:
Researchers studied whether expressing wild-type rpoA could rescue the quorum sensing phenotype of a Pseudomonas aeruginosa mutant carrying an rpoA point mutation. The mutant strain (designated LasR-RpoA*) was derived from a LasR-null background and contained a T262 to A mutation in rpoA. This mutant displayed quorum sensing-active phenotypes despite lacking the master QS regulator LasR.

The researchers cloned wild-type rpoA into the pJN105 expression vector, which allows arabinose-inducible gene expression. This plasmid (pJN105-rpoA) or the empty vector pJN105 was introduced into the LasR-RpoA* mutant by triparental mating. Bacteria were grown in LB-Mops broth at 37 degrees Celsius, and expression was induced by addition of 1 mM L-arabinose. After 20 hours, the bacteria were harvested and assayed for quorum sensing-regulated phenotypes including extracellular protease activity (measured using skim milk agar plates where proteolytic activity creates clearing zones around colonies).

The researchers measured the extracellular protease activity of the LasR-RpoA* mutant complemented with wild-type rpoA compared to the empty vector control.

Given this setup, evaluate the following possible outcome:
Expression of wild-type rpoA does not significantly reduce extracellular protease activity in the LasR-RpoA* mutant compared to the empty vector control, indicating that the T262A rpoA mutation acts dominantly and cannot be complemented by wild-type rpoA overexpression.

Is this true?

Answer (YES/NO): NO